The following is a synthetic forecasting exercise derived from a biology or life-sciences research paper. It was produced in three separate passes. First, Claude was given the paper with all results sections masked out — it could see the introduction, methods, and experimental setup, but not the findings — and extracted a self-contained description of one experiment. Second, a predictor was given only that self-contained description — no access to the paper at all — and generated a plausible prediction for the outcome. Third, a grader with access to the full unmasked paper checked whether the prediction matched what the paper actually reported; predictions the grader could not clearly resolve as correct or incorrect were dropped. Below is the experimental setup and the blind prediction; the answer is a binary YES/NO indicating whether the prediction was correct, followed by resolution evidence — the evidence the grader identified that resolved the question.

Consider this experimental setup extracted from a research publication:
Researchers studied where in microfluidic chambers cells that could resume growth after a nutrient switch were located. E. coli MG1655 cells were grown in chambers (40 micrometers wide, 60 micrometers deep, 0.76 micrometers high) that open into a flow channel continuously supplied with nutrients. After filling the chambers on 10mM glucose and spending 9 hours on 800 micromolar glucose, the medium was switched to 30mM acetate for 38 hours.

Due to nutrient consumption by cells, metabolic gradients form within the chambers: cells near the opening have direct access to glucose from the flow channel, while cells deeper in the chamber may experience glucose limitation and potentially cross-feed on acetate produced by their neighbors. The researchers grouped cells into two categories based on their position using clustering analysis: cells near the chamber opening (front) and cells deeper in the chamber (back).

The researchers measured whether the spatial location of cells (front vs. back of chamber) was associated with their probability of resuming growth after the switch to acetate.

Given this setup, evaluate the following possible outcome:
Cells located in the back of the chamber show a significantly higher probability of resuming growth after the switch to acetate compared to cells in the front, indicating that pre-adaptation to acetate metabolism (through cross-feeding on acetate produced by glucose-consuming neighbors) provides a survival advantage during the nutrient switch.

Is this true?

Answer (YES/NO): YES